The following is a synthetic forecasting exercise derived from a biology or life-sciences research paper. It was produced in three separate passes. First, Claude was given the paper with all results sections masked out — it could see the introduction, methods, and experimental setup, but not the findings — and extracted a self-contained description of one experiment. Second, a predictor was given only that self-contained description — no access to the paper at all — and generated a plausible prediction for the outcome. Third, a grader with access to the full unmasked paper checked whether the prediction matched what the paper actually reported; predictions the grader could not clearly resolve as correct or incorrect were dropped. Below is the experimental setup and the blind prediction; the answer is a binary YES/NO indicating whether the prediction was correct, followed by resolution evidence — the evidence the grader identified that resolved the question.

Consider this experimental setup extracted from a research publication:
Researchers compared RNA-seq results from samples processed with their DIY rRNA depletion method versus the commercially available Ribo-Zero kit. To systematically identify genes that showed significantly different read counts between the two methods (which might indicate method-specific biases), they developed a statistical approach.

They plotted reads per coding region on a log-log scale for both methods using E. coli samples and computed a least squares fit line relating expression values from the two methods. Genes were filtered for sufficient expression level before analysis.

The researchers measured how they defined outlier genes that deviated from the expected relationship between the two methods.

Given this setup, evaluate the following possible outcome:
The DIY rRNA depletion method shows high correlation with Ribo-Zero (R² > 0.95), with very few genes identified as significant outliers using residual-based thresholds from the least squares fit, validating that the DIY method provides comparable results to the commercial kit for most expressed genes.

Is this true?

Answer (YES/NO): NO